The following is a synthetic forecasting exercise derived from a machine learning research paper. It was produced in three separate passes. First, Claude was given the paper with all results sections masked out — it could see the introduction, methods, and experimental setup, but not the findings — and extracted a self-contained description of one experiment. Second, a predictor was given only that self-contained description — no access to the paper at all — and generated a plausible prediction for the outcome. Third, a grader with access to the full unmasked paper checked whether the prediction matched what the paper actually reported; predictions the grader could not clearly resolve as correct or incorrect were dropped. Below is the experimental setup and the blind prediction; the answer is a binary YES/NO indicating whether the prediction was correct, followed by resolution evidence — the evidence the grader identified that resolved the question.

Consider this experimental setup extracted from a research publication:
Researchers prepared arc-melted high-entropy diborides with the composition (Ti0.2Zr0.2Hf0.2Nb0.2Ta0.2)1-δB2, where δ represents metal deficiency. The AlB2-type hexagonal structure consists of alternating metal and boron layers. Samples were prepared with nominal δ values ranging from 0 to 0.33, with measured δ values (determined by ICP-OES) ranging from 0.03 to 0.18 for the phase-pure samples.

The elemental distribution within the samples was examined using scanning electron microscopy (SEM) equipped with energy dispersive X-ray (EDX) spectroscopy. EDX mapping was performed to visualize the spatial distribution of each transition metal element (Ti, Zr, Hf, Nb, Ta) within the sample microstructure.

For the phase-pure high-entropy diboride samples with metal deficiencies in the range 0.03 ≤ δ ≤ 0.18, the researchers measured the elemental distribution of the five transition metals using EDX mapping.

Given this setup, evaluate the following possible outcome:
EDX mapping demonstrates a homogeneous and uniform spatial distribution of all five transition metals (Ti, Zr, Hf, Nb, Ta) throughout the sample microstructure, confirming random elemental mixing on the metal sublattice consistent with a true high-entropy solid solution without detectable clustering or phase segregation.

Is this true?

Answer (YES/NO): YES